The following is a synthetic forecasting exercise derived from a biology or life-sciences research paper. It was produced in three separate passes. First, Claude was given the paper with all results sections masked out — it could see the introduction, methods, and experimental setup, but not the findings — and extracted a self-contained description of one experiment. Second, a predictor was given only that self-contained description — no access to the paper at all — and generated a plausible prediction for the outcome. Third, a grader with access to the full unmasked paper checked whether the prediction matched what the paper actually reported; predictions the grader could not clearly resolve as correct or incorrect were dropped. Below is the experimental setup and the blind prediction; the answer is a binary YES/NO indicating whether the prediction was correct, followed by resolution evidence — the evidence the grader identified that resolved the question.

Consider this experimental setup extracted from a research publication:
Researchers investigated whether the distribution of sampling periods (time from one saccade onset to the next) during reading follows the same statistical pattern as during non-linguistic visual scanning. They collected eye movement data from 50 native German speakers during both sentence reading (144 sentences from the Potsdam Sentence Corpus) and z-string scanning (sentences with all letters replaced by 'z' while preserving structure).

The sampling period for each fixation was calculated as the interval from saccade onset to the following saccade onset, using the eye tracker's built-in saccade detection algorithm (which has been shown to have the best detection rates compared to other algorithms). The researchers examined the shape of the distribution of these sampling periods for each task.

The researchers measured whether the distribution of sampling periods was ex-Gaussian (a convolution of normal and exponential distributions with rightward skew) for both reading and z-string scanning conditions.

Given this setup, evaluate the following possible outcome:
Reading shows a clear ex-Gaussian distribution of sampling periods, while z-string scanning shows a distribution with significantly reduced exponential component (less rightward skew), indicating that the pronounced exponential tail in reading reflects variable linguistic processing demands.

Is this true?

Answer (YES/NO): NO